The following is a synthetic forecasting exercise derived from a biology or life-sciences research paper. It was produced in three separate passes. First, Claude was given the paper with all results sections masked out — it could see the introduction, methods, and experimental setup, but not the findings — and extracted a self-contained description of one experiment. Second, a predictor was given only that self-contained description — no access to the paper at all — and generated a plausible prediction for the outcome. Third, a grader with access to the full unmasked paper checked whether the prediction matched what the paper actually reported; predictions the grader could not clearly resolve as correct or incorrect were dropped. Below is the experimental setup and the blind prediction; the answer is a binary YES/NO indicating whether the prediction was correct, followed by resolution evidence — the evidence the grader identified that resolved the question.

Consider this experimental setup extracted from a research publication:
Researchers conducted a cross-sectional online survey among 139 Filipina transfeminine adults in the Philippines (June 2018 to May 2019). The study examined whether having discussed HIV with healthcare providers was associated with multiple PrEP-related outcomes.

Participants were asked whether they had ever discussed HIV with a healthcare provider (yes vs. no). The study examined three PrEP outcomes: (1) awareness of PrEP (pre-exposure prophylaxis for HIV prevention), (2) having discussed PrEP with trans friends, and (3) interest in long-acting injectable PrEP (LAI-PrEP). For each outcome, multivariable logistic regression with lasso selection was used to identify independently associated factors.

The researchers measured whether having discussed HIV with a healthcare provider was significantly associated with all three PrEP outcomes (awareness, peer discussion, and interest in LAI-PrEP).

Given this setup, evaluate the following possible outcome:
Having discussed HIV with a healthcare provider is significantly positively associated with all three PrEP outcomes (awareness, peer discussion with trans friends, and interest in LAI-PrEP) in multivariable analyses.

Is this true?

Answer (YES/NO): YES